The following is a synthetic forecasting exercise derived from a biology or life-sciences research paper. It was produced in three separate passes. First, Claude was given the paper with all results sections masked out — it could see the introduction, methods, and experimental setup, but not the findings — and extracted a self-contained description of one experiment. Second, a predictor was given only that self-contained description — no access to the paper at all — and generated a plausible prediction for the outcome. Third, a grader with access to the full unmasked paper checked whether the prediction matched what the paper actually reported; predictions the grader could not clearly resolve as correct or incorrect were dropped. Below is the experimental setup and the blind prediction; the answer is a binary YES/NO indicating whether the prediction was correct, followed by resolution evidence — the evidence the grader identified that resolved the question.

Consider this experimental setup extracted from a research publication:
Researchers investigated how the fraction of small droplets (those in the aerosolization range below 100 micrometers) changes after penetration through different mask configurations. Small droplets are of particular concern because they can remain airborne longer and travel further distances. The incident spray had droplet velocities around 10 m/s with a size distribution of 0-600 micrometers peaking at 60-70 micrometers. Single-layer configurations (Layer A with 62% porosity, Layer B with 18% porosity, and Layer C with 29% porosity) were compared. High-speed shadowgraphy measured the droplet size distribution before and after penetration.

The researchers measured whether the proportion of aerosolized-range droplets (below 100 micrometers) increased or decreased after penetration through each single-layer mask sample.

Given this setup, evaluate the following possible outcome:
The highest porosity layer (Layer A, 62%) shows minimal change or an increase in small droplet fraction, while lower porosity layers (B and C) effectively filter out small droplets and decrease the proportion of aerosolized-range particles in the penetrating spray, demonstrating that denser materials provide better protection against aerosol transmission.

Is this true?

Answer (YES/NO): NO